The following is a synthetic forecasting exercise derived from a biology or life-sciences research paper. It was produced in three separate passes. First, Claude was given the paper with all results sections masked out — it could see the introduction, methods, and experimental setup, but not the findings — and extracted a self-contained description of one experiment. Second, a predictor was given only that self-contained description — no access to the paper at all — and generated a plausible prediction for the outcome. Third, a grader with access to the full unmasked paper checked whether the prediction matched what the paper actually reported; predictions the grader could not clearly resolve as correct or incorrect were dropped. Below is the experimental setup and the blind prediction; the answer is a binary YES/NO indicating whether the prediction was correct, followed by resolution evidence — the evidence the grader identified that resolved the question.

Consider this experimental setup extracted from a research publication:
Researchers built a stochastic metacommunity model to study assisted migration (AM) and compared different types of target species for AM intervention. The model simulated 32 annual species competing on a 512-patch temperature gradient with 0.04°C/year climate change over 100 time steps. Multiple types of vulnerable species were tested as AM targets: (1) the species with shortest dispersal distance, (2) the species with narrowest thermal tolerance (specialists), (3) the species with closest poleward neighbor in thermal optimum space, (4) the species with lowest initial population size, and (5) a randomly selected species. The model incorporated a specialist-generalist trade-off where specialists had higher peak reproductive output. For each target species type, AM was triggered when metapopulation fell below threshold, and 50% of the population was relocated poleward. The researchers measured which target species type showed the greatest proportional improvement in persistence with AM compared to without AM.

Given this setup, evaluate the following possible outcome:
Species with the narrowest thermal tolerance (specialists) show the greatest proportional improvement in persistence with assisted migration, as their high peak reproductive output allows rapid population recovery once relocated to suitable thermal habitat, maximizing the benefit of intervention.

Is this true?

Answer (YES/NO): NO